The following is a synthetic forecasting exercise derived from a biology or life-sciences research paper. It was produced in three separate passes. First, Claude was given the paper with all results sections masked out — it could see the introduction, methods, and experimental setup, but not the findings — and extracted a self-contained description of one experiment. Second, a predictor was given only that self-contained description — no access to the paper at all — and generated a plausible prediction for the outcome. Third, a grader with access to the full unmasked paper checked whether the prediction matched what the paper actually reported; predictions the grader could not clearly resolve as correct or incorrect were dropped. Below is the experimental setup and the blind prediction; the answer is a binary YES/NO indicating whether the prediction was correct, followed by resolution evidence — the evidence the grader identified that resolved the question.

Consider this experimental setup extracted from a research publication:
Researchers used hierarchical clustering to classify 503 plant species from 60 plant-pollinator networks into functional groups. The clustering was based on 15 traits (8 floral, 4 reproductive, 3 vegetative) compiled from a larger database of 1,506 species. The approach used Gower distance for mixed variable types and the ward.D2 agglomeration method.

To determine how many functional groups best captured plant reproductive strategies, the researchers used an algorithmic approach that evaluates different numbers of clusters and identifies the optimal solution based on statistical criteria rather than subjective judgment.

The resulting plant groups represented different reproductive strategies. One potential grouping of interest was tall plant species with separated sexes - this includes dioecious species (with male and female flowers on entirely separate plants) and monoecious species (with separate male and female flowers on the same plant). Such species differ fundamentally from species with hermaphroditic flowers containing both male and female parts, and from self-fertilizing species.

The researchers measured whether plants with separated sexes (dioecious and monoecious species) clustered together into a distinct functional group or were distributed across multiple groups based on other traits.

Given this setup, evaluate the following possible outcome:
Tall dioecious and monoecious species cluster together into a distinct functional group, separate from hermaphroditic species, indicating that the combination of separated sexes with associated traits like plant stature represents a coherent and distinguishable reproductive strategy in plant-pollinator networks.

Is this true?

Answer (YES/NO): YES